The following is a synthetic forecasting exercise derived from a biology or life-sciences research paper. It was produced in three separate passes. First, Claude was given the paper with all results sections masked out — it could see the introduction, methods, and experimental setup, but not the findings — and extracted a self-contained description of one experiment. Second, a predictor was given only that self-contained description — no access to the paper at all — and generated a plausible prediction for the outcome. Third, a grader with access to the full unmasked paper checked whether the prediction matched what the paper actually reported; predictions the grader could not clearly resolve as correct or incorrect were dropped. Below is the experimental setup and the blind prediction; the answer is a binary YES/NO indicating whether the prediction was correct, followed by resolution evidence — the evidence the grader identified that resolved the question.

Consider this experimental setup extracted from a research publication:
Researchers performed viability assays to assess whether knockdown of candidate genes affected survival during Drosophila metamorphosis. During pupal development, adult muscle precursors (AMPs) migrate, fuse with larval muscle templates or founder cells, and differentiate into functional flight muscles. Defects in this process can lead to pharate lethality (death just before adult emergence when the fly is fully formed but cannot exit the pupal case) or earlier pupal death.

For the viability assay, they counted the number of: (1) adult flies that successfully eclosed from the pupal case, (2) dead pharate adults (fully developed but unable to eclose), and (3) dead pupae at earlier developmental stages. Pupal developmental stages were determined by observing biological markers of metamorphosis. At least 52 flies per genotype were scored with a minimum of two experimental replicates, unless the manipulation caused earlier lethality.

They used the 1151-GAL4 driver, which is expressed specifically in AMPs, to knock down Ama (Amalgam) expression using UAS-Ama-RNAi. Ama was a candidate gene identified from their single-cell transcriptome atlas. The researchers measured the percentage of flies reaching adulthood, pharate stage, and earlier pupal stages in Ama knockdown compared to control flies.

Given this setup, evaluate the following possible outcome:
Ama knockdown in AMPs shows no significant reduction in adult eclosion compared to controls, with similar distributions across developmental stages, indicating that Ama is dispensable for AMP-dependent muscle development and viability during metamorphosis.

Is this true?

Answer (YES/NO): NO